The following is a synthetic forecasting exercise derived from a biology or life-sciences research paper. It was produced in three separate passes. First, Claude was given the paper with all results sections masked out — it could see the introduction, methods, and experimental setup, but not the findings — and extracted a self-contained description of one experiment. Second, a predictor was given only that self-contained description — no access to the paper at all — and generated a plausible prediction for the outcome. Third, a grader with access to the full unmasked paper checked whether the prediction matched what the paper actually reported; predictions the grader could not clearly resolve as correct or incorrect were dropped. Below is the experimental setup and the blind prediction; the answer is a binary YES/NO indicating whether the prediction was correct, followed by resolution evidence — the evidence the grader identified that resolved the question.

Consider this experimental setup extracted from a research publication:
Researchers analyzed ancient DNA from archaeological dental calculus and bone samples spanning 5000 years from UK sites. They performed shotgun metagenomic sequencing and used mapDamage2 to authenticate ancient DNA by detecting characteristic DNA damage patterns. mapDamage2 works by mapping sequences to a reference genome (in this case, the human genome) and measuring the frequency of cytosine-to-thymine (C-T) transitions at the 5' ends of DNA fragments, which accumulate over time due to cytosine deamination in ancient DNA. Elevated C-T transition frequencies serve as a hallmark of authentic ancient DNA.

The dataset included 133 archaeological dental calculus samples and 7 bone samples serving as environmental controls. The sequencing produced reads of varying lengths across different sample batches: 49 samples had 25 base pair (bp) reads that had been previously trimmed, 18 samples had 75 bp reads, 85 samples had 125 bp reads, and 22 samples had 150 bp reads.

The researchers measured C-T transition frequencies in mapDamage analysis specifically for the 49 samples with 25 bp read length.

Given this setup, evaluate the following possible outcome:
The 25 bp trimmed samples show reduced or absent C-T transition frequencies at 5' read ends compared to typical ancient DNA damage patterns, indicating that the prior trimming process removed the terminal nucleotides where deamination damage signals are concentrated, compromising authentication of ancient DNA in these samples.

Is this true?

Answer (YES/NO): NO